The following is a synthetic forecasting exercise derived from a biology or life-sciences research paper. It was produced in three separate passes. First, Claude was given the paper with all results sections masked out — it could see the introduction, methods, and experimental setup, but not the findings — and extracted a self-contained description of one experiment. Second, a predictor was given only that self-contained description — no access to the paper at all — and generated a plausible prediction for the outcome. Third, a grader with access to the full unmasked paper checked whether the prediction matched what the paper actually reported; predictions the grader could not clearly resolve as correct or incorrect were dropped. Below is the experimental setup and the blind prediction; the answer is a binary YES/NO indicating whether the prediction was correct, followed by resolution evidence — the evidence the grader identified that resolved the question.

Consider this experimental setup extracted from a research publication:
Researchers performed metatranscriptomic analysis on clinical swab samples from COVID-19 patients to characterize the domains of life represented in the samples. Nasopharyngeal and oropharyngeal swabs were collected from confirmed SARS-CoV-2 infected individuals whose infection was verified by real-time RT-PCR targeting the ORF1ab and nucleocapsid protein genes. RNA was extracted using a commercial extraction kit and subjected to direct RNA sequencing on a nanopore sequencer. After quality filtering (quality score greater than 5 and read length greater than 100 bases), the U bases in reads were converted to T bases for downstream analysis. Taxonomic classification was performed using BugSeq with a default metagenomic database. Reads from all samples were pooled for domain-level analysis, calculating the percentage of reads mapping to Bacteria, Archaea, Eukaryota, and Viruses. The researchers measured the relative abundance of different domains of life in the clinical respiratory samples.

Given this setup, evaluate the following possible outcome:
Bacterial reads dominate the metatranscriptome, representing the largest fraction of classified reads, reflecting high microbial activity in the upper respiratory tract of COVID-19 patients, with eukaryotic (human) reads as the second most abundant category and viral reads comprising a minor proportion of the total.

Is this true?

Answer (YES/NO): YES